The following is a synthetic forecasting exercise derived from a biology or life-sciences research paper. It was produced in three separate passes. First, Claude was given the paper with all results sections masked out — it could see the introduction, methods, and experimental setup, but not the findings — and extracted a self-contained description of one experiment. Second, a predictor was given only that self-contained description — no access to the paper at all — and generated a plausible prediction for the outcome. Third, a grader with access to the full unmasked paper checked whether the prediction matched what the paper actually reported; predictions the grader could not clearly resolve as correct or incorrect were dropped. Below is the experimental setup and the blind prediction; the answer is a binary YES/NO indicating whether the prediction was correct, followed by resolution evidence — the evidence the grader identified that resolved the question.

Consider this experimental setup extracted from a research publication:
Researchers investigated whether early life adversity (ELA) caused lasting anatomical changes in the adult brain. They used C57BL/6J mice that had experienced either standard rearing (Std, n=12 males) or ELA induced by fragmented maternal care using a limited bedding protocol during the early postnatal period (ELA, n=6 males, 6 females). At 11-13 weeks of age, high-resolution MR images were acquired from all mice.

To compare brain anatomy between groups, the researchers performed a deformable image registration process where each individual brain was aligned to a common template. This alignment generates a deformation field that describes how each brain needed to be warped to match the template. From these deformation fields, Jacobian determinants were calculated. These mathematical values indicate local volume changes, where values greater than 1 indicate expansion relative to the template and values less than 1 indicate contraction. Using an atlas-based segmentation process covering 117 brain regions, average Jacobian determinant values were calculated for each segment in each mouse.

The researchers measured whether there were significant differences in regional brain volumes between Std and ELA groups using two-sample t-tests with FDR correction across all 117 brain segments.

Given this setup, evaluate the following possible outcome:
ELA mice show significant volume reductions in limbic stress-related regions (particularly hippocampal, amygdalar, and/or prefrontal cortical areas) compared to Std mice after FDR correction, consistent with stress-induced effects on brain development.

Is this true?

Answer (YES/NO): NO